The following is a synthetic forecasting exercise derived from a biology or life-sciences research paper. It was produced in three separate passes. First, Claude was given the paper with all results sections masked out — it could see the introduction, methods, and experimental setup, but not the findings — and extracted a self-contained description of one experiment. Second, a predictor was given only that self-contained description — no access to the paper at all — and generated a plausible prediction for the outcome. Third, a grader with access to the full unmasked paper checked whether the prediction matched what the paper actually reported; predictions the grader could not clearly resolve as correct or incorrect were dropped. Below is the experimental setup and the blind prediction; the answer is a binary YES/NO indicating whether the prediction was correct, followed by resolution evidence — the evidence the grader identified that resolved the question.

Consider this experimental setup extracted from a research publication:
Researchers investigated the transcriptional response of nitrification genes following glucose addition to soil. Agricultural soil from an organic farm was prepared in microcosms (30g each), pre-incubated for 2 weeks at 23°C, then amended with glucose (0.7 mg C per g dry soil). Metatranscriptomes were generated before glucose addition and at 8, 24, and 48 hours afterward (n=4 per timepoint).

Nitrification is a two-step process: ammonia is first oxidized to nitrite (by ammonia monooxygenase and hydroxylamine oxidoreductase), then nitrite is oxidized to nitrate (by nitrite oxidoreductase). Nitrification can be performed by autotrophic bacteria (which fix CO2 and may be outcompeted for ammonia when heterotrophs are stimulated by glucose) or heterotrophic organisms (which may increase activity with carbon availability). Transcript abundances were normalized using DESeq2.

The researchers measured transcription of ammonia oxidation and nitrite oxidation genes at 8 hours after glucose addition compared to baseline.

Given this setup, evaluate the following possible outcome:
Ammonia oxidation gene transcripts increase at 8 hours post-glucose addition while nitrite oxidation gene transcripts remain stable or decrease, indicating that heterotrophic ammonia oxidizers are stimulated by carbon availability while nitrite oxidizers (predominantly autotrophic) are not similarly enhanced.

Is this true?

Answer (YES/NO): NO